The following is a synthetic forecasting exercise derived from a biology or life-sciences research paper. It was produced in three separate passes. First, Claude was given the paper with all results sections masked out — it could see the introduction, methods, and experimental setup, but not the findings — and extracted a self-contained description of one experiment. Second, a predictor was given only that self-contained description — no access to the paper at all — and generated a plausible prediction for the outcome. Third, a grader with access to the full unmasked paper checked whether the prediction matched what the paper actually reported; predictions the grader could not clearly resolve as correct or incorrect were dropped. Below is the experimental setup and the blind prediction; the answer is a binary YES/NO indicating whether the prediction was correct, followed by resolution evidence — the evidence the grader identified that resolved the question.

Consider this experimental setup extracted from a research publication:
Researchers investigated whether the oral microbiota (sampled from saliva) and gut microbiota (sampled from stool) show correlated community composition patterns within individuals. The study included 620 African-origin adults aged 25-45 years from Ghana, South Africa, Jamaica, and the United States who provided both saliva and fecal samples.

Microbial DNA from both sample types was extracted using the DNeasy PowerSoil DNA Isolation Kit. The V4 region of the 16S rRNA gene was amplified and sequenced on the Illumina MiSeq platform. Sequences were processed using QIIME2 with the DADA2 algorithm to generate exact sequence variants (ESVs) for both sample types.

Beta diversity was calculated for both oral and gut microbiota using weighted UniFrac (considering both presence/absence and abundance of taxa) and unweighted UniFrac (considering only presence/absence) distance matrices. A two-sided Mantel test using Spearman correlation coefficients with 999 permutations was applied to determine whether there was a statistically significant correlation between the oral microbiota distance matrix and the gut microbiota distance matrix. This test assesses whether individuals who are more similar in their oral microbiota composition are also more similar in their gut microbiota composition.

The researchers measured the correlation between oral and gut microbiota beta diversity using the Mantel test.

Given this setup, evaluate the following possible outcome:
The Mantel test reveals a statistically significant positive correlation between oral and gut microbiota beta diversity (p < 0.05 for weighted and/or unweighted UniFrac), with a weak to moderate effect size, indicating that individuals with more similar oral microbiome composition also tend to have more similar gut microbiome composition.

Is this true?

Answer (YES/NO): YES